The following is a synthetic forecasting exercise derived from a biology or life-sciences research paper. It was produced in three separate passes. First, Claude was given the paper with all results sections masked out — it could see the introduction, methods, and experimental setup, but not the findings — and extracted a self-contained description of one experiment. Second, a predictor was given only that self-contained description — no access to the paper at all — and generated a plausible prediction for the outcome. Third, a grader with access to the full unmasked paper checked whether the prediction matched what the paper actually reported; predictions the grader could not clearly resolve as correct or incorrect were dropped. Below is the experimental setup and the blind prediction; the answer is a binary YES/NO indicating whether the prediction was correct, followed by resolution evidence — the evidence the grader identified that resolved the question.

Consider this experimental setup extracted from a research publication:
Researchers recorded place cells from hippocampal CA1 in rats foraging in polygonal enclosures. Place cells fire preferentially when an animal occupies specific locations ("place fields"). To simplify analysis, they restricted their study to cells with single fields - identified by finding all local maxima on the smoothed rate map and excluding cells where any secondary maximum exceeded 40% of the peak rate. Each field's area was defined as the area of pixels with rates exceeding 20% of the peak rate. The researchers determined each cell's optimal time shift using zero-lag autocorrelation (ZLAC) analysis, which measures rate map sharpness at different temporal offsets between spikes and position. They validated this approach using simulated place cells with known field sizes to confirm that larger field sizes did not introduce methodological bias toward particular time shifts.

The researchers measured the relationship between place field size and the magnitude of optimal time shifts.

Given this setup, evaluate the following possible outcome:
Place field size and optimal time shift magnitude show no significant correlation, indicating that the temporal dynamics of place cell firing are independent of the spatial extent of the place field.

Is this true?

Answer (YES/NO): NO